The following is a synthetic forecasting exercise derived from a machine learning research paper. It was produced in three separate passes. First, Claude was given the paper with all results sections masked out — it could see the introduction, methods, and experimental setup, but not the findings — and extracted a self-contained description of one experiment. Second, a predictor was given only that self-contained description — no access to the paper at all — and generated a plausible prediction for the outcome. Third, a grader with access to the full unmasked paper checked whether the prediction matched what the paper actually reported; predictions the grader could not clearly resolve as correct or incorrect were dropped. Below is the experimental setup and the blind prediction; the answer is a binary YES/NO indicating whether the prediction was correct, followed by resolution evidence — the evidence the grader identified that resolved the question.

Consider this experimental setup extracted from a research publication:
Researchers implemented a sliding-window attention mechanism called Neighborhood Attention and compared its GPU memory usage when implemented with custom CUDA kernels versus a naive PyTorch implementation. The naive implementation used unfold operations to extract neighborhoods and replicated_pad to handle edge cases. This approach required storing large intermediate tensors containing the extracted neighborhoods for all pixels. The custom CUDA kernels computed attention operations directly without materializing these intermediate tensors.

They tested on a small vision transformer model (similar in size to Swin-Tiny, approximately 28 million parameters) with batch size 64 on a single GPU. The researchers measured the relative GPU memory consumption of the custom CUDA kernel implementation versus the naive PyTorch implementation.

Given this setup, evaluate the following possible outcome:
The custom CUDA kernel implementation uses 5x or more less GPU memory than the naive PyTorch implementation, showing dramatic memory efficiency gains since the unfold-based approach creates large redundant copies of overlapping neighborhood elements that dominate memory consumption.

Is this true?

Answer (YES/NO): YES